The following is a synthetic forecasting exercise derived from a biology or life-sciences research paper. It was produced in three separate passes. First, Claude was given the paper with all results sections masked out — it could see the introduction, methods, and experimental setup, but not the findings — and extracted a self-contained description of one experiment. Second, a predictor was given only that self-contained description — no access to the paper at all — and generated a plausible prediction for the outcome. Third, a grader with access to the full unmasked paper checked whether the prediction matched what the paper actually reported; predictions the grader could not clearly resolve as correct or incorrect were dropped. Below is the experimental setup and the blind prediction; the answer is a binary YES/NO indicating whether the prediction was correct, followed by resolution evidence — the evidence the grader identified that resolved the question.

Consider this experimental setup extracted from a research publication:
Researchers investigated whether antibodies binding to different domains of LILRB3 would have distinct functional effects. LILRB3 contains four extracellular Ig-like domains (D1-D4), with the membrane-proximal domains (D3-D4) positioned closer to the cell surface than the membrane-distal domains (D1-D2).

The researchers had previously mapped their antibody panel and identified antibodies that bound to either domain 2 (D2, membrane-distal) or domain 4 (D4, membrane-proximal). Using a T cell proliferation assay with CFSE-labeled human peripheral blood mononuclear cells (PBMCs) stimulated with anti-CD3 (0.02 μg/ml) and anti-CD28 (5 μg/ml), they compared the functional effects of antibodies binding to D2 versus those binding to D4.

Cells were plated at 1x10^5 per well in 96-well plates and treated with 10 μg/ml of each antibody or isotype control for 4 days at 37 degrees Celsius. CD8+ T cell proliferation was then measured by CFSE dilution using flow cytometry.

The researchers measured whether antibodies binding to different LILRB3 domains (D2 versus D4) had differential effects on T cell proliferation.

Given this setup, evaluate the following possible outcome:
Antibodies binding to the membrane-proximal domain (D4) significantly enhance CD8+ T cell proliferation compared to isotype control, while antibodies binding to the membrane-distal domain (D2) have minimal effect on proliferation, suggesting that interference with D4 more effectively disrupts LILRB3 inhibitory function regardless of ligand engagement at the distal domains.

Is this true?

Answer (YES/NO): NO